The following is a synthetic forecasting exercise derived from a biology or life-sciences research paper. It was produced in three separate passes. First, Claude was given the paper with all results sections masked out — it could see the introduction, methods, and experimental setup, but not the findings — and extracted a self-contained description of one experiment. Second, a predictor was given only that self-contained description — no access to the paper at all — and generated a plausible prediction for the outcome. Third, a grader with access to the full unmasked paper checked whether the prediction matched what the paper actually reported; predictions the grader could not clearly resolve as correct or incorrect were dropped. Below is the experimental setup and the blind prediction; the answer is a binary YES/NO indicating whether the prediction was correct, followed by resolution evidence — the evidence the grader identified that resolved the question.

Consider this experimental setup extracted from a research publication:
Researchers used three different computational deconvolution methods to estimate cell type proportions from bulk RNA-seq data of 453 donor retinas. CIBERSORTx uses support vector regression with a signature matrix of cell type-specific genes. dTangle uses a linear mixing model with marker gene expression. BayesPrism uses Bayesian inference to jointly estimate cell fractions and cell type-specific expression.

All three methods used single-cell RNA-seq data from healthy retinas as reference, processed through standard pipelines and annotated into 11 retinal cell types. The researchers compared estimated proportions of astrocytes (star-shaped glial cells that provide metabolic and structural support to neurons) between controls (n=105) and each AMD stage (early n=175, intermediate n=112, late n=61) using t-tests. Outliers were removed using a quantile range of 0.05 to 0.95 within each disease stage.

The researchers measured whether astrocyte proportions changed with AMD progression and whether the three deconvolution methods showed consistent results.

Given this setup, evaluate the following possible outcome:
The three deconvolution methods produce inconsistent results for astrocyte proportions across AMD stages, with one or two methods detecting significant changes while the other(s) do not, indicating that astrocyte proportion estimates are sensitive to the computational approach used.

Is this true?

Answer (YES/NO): NO